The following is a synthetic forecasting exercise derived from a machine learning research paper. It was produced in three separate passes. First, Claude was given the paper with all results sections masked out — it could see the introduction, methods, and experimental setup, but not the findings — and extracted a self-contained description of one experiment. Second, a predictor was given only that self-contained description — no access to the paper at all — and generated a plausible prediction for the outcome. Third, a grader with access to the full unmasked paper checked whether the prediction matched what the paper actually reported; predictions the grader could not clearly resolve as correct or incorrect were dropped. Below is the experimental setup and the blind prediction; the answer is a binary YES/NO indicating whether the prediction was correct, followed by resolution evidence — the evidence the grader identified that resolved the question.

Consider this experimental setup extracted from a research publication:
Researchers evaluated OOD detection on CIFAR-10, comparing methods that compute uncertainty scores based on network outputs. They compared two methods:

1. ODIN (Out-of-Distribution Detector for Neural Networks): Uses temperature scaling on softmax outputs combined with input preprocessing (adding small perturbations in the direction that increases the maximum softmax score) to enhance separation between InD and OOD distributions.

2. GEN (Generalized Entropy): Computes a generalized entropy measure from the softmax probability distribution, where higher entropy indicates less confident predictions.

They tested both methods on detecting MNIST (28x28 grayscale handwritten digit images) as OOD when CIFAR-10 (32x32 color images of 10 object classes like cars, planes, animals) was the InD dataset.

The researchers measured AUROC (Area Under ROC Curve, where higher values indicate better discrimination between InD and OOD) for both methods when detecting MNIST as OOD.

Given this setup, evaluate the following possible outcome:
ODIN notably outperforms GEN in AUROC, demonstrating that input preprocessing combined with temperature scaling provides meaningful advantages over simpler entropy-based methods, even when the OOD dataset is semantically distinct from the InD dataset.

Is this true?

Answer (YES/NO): NO